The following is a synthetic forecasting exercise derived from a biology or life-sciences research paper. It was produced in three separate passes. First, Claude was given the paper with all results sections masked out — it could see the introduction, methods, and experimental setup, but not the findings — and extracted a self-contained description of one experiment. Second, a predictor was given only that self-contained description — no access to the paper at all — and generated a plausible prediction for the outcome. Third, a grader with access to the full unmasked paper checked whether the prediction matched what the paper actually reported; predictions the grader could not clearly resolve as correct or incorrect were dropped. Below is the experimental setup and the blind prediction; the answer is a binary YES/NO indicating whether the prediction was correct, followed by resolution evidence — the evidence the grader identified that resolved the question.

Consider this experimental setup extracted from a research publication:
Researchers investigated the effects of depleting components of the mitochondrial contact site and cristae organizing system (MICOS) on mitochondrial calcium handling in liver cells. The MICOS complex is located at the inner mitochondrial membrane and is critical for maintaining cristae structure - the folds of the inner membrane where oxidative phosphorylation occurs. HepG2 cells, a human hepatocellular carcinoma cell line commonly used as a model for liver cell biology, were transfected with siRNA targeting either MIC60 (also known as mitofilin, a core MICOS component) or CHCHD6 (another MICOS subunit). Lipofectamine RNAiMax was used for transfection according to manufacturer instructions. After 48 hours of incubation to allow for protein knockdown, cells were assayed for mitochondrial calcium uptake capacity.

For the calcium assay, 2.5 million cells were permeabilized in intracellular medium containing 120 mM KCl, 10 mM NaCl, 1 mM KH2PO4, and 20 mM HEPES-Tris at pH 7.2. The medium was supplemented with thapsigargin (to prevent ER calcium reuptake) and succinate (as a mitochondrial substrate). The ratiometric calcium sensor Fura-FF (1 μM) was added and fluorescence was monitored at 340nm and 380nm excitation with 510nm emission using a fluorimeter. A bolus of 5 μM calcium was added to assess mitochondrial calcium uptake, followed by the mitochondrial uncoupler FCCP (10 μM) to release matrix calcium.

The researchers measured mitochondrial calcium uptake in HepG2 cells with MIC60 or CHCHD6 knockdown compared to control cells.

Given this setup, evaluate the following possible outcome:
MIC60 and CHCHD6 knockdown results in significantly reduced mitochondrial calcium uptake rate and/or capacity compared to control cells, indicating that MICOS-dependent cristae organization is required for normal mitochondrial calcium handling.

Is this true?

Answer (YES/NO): YES